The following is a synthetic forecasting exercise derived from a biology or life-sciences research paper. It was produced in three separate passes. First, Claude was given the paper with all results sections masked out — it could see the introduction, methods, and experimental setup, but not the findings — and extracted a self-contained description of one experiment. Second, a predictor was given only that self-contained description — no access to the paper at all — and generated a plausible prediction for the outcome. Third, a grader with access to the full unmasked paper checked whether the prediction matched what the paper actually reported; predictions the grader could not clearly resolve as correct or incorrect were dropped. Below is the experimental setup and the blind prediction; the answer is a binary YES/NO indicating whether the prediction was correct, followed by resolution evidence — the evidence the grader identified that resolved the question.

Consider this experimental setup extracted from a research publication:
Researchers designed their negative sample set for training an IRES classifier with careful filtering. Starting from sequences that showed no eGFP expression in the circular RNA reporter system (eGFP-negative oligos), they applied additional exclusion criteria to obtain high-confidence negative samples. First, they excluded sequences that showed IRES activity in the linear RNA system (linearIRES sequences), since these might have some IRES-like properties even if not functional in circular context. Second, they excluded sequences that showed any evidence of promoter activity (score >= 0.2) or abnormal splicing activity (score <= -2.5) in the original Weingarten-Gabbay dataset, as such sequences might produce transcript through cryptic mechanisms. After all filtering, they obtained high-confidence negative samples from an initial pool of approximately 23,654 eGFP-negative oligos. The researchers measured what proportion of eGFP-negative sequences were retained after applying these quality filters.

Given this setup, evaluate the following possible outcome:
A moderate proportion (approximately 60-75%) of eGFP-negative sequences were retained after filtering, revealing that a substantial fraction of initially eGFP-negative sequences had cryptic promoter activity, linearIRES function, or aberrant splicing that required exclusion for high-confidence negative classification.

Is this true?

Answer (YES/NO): NO